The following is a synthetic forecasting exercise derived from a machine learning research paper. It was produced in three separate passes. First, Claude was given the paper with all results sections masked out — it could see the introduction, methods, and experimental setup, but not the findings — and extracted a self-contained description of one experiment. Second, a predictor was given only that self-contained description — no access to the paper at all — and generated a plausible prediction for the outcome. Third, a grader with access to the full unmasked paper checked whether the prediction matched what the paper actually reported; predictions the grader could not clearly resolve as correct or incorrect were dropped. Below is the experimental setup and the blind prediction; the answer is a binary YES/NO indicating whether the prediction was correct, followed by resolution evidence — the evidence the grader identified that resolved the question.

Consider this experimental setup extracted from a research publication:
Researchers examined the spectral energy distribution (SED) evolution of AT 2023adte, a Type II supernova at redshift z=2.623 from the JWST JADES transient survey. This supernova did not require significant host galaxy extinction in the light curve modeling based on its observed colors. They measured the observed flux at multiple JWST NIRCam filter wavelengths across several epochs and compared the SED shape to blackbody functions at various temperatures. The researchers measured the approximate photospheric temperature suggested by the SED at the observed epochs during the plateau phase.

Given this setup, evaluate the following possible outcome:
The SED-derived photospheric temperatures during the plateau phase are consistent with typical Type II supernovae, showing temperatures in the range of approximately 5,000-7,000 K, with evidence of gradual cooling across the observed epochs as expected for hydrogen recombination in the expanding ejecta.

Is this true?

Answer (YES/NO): YES